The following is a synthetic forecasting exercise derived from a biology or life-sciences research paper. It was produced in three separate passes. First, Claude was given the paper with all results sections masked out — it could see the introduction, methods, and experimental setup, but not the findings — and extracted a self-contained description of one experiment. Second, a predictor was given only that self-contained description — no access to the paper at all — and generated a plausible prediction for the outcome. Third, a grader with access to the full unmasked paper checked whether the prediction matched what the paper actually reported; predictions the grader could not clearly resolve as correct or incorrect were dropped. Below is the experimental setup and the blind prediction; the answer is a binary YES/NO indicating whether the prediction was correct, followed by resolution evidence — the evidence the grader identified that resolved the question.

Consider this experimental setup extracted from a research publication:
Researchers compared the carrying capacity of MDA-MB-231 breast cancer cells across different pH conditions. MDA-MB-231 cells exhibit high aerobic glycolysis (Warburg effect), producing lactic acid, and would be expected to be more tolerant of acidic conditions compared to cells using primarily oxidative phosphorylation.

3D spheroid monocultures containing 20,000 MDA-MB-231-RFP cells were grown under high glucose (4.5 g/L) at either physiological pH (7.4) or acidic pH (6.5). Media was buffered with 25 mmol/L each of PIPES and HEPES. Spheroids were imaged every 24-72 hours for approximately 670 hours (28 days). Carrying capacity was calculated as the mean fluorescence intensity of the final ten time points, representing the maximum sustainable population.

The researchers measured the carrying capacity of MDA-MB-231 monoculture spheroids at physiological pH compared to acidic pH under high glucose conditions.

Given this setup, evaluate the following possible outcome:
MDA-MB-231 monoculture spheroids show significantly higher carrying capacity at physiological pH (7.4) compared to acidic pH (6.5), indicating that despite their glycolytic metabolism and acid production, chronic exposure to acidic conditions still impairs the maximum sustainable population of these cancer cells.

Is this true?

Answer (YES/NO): YES